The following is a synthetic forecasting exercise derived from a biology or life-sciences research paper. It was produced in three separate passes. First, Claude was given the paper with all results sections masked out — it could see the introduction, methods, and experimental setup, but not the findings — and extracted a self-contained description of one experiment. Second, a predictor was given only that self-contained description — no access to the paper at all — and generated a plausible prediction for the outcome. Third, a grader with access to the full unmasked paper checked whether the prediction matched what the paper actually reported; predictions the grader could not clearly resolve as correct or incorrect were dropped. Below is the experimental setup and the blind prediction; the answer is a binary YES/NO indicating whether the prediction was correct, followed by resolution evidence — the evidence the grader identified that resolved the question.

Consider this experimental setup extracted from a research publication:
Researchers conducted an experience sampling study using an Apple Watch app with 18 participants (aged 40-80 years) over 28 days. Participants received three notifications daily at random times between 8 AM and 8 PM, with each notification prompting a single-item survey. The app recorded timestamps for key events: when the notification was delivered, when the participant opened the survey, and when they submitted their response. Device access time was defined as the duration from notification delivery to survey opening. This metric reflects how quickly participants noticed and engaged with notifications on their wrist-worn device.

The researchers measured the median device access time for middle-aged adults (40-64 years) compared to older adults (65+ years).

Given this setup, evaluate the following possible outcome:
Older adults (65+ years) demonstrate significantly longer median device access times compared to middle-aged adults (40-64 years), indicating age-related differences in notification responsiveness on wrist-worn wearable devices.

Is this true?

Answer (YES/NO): NO